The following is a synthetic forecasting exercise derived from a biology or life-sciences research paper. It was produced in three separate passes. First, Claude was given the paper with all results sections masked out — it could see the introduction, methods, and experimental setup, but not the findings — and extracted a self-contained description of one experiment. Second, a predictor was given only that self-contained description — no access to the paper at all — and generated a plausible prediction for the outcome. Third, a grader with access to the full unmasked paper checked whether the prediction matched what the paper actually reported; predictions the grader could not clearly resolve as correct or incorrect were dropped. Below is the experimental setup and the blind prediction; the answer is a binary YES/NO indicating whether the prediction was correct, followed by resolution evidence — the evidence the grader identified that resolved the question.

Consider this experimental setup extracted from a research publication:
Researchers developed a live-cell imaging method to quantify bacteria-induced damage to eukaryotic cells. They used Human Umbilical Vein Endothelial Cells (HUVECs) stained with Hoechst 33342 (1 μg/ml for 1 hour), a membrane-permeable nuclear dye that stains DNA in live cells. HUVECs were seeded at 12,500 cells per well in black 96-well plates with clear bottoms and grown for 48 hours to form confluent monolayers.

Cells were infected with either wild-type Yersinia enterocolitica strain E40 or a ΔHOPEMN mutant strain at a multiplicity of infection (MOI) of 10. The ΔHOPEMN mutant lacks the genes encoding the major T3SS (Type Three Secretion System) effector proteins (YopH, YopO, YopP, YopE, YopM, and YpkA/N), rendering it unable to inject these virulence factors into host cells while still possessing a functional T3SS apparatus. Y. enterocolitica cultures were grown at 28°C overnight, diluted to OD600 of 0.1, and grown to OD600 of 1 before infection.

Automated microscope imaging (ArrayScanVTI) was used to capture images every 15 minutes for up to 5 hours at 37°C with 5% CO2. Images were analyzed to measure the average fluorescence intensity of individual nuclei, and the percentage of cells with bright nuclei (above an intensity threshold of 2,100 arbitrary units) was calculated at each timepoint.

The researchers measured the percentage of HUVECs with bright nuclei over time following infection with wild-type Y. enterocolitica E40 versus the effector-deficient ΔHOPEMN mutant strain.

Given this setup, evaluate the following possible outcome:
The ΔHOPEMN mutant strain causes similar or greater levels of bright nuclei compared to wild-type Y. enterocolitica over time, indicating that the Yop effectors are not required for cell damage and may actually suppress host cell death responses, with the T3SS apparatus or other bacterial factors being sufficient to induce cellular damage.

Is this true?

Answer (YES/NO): NO